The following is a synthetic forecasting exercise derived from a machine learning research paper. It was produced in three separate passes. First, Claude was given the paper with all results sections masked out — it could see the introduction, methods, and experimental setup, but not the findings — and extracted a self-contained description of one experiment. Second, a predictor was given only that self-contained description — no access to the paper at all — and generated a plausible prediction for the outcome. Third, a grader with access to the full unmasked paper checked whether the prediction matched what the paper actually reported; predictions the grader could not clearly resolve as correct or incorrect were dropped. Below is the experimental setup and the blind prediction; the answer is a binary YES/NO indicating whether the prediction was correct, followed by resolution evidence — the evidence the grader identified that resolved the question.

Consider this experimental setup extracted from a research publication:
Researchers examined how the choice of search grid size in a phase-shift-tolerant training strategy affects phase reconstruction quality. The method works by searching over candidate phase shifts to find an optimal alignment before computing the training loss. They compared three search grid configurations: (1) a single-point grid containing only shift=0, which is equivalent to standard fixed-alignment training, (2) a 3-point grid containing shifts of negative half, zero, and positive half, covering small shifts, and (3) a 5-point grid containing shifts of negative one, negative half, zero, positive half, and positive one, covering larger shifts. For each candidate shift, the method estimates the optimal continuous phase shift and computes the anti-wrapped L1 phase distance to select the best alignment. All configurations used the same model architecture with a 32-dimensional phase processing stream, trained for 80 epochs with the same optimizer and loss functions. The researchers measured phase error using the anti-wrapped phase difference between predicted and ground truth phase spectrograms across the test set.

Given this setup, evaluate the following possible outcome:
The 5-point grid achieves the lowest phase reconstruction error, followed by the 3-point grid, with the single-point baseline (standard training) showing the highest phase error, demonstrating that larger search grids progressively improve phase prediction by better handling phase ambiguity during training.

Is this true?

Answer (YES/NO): YES